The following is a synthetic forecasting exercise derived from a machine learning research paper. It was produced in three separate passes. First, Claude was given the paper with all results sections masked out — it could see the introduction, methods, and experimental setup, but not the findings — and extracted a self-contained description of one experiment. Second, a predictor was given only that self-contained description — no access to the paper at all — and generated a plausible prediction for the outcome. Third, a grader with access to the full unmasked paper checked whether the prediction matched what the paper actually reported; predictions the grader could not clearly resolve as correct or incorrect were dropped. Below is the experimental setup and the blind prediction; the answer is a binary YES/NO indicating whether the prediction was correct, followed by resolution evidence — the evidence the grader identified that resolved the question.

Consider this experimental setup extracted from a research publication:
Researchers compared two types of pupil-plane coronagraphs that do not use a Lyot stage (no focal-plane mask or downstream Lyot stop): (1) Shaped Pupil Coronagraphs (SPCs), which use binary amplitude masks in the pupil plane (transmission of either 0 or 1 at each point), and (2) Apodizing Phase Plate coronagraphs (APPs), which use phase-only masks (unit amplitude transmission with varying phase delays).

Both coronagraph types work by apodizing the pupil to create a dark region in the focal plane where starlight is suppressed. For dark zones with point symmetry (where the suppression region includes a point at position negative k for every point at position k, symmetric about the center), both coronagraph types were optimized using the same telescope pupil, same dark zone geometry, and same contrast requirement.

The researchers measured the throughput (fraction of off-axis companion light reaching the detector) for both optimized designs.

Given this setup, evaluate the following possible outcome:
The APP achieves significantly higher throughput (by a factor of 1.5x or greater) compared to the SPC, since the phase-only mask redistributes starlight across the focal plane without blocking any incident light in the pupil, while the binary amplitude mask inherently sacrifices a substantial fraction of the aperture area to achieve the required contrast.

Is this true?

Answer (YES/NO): NO